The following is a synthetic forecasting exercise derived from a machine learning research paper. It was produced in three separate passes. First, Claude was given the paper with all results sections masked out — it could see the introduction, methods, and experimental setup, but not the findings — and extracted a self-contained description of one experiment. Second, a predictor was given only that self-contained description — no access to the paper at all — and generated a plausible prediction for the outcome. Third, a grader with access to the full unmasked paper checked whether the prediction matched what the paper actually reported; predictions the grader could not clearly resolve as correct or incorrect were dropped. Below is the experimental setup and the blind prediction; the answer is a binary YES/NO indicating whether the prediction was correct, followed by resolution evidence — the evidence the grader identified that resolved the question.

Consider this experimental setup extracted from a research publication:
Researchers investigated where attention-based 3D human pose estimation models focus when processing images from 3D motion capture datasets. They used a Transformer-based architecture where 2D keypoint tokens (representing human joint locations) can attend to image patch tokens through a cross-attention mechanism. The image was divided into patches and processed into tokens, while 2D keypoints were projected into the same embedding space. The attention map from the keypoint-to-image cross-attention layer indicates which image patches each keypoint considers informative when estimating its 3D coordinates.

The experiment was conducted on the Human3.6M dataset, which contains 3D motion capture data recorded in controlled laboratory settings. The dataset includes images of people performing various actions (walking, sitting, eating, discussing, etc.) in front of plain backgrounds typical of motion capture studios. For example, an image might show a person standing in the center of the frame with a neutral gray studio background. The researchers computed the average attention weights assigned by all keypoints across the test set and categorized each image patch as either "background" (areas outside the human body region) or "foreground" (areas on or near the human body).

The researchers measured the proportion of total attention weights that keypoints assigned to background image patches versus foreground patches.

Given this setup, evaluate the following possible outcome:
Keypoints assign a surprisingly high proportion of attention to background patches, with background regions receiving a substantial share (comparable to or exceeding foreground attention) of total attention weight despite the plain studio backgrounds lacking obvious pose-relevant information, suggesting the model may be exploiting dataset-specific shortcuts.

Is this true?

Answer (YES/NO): YES